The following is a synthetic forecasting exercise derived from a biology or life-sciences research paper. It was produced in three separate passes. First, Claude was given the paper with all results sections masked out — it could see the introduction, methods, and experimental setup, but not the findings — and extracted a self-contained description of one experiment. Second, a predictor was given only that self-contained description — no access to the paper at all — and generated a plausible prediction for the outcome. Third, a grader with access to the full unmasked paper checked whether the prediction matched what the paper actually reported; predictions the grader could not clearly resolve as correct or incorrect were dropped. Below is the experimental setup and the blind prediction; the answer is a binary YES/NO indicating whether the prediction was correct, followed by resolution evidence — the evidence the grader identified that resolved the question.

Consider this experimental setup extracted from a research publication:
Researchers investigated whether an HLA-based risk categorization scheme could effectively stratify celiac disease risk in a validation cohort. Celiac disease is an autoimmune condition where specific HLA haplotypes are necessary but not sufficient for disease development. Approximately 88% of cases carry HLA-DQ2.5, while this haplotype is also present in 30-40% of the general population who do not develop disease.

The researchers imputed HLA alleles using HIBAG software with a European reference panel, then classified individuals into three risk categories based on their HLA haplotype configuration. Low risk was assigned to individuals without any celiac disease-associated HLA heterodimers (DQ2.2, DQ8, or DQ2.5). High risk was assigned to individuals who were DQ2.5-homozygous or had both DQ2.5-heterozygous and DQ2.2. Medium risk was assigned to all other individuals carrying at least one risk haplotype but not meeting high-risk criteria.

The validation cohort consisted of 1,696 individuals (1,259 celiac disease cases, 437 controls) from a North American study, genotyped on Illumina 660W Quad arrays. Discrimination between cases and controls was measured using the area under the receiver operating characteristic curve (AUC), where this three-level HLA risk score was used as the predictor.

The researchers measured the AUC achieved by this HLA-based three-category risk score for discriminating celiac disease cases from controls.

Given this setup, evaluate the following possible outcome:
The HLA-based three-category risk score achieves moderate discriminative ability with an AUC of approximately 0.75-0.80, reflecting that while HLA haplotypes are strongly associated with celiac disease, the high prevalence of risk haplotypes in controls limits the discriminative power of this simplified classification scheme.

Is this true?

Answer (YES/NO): YES